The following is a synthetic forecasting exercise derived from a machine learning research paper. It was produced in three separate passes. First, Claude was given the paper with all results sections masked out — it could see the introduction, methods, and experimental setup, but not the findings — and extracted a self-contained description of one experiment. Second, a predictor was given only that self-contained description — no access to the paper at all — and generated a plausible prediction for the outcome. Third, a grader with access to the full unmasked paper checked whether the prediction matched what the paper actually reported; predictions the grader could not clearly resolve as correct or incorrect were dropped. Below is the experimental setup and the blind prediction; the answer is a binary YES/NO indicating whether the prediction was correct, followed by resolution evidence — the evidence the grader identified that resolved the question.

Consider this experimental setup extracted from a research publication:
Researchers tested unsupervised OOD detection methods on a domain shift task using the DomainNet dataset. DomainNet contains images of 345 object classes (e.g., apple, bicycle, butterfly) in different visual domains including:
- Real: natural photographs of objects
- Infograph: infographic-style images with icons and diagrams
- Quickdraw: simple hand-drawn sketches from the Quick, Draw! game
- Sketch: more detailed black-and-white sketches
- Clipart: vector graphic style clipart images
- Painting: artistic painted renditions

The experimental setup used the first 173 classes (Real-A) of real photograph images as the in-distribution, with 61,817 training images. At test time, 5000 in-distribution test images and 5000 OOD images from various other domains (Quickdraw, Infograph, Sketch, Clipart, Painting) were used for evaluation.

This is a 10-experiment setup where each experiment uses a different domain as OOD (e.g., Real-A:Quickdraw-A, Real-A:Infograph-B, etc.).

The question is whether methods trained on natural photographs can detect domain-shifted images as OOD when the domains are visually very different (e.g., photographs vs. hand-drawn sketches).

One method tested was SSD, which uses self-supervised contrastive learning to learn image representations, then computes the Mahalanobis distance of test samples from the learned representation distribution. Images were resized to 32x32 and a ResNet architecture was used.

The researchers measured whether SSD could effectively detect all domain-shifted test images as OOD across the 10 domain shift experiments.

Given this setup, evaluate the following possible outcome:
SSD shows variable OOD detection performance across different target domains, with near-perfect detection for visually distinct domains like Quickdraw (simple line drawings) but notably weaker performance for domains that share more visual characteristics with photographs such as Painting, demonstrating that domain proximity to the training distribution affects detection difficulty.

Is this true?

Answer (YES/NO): NO